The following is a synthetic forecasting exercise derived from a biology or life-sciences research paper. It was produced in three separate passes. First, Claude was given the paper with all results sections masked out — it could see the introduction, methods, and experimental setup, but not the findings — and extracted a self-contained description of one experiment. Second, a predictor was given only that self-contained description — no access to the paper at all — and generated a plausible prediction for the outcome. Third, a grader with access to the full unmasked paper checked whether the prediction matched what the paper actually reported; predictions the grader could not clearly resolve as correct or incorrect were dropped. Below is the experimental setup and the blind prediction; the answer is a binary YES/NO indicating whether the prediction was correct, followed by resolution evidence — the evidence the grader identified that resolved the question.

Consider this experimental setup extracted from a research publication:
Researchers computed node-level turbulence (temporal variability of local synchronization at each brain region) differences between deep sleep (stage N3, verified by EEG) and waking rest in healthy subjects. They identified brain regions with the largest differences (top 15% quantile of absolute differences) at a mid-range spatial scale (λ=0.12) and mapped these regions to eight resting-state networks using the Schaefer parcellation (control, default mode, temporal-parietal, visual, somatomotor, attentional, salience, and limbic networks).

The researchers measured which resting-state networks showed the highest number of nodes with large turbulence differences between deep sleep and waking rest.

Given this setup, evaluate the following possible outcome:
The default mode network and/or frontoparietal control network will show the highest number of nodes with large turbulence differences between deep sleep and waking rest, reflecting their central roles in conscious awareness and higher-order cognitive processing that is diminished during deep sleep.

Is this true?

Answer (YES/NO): NO